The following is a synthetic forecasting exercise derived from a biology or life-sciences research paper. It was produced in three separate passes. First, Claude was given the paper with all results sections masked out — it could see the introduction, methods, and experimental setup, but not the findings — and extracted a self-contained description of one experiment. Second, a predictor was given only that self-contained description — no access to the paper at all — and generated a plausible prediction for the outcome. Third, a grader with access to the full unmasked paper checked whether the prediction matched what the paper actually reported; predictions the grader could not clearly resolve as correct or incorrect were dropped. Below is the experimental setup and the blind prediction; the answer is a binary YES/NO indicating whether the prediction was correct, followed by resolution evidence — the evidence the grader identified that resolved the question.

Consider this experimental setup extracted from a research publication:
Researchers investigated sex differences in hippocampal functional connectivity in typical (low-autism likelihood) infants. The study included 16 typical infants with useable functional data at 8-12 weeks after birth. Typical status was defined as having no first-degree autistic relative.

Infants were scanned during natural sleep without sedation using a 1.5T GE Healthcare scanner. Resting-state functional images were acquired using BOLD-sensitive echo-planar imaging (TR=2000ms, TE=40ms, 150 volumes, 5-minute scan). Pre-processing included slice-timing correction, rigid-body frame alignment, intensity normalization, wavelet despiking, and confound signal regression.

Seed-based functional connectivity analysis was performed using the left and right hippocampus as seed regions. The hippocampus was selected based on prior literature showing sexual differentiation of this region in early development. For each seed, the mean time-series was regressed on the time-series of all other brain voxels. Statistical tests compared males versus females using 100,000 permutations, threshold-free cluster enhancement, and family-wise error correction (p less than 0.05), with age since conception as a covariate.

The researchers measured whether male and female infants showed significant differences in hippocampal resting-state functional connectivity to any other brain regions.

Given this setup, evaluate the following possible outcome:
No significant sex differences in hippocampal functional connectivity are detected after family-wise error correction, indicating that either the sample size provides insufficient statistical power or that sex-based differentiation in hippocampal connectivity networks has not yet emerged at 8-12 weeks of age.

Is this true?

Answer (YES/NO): YES